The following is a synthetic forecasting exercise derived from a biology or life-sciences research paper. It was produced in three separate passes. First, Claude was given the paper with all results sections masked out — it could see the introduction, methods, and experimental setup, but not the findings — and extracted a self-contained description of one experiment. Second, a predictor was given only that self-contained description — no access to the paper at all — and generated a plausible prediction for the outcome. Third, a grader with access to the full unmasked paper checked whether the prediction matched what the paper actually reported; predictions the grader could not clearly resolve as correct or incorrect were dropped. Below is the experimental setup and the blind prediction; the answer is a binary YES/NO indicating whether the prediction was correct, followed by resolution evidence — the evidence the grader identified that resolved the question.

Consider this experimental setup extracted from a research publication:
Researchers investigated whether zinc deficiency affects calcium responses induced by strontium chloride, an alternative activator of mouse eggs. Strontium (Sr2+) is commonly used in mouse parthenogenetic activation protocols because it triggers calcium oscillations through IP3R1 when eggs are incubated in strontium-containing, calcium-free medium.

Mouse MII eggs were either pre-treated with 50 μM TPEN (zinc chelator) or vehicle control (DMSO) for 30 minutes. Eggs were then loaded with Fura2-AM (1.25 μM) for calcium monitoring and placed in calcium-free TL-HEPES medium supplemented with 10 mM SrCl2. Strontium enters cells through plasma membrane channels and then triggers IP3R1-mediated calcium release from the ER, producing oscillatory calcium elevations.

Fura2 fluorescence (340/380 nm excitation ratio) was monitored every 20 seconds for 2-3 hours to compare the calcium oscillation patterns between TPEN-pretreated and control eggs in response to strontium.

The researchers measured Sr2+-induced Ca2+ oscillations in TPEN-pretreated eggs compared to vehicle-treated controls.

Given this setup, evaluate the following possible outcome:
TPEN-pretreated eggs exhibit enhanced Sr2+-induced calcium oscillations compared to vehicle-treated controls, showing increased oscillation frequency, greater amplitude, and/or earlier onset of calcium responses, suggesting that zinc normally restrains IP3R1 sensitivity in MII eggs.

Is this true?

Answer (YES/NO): NO